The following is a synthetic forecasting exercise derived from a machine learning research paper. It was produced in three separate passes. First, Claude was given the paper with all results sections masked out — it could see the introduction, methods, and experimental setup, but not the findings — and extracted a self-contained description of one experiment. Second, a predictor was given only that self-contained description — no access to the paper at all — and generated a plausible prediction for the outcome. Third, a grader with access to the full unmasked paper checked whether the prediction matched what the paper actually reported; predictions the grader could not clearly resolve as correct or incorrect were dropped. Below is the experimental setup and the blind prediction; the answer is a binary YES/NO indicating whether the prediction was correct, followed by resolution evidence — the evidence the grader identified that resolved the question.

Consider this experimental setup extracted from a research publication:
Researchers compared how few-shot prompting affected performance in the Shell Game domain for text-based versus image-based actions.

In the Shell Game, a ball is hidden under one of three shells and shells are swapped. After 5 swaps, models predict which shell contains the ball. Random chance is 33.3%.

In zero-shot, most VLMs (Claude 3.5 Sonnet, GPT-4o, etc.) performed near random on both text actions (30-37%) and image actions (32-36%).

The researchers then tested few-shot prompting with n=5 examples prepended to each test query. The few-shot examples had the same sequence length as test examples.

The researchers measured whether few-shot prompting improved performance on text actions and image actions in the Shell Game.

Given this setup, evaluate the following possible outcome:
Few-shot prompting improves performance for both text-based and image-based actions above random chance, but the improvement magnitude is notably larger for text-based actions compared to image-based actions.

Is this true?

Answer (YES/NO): NO